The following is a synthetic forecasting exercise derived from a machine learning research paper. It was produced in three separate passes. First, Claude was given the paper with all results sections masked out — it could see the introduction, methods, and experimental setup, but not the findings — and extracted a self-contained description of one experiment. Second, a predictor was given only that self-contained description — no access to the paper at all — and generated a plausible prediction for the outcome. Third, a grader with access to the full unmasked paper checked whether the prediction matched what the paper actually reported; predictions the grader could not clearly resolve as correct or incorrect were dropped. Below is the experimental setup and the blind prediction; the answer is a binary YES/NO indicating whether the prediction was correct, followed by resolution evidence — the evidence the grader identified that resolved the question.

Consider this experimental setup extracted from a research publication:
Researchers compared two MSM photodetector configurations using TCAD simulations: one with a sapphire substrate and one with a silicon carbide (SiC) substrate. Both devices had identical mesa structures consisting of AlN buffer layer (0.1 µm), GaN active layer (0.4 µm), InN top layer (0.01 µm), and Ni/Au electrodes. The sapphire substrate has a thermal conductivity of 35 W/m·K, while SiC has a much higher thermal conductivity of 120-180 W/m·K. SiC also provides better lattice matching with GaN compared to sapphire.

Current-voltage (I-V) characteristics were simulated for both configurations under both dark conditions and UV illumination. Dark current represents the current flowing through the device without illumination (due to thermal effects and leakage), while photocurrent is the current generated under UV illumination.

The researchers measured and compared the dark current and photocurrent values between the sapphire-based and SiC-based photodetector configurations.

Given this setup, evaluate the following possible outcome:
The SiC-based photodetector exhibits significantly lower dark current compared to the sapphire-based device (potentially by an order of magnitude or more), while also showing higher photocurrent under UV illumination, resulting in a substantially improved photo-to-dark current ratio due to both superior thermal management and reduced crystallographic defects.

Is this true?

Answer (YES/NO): NO